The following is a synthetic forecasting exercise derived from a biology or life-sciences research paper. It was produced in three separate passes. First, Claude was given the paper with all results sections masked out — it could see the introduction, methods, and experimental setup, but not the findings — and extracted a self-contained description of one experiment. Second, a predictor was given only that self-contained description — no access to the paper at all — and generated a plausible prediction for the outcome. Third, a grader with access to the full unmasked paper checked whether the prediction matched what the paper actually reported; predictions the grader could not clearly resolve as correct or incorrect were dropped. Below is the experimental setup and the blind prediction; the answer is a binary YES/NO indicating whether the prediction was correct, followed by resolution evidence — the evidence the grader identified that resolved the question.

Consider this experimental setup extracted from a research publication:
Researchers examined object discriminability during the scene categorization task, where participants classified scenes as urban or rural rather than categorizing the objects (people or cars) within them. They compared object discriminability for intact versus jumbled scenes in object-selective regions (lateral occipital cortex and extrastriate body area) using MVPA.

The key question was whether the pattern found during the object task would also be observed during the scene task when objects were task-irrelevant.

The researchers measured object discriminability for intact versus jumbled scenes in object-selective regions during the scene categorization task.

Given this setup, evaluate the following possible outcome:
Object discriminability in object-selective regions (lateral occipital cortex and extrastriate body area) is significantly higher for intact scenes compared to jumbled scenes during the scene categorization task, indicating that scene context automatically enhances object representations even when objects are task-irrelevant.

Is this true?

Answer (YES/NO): NO